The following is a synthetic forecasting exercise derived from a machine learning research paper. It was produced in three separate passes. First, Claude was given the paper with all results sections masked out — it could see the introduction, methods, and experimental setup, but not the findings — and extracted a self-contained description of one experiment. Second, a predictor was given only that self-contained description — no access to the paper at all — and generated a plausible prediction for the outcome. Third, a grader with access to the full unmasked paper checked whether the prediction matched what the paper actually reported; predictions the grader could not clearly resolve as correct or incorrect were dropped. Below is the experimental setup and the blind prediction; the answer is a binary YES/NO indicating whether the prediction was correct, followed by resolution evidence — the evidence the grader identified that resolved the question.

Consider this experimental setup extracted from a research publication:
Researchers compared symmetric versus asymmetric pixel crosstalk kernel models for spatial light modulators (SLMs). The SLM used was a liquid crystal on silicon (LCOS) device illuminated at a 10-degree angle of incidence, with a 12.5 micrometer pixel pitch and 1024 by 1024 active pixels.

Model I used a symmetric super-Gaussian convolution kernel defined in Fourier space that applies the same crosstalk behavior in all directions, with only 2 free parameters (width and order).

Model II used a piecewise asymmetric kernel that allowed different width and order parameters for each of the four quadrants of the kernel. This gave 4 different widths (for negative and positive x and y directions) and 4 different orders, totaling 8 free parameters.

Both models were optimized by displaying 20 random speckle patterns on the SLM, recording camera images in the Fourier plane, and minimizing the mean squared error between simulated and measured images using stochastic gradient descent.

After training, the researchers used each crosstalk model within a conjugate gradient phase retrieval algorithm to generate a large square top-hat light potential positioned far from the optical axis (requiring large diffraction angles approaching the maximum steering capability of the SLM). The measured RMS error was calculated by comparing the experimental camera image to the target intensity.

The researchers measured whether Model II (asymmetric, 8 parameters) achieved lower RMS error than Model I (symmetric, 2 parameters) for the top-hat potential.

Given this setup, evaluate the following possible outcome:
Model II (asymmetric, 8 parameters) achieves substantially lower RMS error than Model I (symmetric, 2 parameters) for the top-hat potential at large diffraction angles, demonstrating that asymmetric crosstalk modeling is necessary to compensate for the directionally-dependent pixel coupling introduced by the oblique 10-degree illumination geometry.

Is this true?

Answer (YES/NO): NO